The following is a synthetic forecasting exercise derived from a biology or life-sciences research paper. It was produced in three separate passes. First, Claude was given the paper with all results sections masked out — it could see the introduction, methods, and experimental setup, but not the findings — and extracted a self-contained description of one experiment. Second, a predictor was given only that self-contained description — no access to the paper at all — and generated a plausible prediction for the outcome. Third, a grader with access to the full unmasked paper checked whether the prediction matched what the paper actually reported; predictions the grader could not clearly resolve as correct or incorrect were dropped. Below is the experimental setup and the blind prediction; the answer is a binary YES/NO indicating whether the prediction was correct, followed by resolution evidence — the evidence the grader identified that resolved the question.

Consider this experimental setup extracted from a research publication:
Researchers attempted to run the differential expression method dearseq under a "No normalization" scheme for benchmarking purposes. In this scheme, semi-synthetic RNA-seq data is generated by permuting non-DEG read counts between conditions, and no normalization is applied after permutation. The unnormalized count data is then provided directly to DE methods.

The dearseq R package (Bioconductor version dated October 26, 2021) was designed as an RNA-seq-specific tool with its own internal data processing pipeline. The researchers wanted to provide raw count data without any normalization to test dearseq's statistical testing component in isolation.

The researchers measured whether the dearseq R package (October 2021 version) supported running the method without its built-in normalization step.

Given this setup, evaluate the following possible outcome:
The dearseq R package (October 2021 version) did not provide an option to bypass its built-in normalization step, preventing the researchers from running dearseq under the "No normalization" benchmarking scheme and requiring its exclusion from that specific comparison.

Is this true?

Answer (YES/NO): YES